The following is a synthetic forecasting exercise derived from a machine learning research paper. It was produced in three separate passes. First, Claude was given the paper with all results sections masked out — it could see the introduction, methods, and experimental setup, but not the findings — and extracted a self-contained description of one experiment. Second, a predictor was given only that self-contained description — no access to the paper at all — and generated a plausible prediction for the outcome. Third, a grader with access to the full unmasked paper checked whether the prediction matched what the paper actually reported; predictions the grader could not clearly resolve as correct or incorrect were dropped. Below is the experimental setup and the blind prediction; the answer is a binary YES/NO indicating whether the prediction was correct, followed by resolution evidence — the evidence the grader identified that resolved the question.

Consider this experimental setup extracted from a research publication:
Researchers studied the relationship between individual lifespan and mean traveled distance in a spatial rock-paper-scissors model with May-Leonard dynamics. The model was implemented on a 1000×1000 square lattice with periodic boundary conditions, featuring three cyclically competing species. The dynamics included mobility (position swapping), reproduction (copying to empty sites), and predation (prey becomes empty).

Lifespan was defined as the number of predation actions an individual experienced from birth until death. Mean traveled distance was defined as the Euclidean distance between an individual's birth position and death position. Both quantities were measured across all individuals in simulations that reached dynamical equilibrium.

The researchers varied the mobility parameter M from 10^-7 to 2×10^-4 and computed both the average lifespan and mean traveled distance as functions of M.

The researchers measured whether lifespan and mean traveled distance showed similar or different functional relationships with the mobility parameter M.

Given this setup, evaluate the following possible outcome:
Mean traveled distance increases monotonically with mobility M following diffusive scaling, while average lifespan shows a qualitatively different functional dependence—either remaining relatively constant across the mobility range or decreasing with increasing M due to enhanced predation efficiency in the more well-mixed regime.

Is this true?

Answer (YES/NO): NO